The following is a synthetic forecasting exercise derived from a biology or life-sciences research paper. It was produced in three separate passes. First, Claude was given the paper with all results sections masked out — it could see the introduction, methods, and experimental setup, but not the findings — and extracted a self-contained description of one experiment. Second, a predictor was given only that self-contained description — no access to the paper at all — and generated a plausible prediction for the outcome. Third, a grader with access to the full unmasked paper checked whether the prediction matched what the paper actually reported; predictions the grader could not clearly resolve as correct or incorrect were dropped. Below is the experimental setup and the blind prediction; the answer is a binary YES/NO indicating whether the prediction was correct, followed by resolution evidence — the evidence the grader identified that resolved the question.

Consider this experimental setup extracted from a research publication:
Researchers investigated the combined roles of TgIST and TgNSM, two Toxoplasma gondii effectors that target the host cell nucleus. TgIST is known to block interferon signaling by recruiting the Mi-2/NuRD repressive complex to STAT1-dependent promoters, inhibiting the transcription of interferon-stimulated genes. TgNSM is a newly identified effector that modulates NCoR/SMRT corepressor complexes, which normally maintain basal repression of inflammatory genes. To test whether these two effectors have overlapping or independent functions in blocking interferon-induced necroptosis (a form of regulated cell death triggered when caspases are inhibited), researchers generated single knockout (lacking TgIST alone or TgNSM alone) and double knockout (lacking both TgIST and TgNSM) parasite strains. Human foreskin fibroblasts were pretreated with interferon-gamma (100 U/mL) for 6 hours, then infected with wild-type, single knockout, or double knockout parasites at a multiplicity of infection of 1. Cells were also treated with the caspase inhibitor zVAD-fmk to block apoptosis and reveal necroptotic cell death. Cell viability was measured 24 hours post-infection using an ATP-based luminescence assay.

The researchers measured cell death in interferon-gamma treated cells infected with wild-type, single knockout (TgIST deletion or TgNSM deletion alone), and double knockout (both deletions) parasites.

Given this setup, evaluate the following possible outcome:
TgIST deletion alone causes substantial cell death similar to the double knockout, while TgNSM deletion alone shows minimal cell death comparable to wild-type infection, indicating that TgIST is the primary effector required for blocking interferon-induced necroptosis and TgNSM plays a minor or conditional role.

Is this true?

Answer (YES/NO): NO